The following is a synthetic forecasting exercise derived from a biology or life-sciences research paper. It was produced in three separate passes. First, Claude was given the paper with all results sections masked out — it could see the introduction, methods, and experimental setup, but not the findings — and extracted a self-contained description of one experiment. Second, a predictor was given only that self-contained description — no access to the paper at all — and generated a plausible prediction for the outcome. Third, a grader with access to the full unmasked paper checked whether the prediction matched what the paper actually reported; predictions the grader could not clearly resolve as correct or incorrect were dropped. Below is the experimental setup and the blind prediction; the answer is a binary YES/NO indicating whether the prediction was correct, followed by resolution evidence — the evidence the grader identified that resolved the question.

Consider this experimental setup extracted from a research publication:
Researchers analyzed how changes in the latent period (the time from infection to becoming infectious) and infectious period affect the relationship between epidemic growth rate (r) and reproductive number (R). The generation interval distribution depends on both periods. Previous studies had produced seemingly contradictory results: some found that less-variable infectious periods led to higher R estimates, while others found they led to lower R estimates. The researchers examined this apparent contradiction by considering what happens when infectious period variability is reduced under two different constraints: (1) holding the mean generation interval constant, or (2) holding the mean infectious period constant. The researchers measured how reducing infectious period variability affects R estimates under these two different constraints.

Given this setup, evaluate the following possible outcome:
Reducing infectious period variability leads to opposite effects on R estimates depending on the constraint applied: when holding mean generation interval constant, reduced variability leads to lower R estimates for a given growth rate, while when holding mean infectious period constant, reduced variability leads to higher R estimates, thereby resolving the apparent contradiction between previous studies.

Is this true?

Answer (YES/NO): YES